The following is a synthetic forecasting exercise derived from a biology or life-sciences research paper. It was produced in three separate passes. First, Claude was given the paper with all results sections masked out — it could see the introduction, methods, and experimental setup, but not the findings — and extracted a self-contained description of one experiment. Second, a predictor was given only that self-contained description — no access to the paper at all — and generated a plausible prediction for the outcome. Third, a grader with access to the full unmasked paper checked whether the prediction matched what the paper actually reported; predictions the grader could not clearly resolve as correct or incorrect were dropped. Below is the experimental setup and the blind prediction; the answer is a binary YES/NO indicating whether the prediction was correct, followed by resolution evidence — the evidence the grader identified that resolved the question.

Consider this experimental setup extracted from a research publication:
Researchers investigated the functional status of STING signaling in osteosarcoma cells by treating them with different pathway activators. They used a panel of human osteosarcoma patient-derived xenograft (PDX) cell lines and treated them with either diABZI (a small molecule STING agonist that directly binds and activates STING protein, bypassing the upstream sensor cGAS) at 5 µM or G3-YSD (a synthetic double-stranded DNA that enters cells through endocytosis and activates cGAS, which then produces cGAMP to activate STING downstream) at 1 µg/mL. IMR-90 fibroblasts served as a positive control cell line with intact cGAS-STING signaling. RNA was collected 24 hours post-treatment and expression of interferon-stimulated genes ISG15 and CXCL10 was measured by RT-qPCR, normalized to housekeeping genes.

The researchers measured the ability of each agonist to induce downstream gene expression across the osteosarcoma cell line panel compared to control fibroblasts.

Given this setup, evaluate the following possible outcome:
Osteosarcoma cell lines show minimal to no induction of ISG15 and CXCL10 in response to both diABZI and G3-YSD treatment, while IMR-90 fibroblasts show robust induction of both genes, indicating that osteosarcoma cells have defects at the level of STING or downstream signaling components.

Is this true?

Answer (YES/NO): NO